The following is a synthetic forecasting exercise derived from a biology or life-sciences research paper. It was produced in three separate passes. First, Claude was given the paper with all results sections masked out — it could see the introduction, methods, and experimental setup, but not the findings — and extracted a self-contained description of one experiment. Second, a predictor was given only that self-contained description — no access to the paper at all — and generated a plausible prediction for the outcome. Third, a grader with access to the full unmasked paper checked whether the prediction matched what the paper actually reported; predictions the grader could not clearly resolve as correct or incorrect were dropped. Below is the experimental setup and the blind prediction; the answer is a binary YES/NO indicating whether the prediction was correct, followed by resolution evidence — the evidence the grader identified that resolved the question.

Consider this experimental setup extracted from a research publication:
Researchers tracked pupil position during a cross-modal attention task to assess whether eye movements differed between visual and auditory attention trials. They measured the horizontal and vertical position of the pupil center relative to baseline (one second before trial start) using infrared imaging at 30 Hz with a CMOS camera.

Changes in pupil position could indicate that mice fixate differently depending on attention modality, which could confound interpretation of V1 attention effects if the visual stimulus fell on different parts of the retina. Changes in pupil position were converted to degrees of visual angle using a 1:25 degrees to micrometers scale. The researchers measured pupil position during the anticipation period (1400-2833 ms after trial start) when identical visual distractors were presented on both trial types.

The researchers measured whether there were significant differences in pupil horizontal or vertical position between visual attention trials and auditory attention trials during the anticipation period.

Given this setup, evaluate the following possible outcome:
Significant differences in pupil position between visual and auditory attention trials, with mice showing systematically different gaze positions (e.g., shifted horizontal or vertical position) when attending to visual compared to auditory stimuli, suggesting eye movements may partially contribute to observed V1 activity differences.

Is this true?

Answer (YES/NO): NO